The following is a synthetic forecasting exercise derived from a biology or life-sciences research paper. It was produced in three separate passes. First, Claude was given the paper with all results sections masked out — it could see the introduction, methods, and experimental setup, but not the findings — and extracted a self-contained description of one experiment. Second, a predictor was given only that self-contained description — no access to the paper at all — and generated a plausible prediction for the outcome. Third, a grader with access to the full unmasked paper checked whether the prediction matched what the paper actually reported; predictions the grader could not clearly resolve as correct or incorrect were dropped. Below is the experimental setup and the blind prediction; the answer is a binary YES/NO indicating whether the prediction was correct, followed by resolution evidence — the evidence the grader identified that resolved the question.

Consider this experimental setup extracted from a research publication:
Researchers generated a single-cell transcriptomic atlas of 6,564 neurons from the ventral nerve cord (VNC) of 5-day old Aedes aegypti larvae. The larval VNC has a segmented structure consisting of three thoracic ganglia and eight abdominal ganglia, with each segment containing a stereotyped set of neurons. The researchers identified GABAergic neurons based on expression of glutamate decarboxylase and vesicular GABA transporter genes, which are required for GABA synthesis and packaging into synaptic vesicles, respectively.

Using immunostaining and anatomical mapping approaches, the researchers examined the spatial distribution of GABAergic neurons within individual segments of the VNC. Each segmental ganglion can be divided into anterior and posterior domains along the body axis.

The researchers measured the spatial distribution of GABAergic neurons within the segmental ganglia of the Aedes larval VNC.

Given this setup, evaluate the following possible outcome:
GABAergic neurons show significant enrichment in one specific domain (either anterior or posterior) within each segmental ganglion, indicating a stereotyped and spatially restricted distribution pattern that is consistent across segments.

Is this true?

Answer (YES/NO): YES